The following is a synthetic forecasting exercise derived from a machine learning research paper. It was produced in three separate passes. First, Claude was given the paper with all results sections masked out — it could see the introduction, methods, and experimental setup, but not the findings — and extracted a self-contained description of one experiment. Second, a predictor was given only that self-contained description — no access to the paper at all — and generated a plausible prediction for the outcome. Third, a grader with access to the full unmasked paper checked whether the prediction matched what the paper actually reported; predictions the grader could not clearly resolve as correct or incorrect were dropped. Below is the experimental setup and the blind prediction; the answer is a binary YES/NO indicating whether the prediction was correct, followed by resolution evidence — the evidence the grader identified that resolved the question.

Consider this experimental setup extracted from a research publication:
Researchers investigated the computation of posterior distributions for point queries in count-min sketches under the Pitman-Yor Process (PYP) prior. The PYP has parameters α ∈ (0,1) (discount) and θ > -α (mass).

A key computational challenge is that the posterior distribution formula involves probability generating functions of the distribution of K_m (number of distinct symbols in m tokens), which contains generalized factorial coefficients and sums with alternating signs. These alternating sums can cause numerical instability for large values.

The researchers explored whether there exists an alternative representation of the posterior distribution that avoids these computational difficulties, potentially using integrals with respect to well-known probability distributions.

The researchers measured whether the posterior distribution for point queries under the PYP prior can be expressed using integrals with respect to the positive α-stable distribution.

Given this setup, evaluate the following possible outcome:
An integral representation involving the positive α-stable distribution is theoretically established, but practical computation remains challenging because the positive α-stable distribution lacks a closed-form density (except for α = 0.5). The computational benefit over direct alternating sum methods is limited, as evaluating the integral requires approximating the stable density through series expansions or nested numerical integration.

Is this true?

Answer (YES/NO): NO